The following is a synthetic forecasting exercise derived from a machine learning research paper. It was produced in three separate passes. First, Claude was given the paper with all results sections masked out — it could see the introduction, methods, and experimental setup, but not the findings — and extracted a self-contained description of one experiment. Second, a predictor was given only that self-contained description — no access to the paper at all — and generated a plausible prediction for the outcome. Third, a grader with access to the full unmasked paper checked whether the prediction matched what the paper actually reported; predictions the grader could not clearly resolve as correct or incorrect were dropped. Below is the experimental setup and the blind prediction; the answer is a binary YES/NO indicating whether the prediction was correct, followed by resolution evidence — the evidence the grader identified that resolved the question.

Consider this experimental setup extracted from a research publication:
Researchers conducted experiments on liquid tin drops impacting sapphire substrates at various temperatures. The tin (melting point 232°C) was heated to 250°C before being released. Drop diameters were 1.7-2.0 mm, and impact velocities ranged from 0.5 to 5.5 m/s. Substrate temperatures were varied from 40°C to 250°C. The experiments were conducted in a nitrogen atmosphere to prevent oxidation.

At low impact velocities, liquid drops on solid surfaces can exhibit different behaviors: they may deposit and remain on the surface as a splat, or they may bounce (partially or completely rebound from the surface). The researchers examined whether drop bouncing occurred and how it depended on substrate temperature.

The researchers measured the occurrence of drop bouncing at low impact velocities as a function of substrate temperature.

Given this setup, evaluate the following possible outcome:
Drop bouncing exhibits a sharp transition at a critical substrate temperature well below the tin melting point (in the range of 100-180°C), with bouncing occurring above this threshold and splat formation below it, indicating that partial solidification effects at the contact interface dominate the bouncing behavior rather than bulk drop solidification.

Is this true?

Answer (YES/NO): NO